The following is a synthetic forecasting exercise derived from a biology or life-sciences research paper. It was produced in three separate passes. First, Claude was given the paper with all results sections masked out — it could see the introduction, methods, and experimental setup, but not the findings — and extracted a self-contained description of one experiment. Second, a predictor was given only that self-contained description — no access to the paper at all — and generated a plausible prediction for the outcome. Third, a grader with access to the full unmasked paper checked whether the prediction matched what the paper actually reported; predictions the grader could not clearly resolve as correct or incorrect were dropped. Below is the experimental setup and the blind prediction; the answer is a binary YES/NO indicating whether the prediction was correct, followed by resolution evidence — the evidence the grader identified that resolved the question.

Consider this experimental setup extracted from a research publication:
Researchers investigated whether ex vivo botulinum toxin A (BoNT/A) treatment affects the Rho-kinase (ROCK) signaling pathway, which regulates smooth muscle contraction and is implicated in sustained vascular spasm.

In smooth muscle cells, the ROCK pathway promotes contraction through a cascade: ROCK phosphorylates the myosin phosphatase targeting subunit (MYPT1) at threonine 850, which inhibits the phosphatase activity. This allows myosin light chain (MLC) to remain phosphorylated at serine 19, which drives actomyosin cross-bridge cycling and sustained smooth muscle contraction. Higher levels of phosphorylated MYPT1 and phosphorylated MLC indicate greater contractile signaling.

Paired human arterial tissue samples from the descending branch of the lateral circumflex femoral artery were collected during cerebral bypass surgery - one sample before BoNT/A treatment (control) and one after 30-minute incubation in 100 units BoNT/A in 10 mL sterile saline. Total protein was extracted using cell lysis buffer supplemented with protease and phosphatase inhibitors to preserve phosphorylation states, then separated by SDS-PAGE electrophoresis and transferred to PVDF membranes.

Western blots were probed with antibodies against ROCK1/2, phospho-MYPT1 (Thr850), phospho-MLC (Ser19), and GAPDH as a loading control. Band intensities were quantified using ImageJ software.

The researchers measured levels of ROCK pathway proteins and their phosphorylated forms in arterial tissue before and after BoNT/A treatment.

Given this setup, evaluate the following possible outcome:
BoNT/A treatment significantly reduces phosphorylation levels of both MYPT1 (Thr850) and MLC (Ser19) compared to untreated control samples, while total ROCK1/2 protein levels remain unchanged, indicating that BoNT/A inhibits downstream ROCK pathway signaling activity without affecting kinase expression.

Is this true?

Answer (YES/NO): NO